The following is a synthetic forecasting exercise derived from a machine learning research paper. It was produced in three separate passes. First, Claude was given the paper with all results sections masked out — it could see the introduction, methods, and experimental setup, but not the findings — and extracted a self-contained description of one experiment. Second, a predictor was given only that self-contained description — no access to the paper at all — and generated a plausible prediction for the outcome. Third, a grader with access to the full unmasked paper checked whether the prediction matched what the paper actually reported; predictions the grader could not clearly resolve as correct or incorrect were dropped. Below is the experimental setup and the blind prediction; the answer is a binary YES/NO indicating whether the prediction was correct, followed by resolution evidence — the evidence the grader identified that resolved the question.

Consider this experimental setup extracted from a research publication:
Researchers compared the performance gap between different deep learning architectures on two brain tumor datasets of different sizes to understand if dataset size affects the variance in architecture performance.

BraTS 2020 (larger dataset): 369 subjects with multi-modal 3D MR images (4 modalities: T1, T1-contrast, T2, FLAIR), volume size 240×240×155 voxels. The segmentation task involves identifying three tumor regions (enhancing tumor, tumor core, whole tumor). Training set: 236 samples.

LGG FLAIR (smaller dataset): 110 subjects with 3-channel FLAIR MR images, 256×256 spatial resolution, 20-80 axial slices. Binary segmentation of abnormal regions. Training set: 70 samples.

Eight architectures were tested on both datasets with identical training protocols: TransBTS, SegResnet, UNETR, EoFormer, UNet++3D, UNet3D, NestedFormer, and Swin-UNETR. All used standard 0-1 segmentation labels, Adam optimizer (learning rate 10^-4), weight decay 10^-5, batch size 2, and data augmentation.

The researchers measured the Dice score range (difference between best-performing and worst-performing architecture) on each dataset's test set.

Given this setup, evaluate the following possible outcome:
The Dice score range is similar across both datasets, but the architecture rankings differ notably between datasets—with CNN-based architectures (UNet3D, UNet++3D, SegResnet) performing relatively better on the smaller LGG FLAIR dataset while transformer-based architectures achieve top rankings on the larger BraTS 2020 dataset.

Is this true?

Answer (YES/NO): NO